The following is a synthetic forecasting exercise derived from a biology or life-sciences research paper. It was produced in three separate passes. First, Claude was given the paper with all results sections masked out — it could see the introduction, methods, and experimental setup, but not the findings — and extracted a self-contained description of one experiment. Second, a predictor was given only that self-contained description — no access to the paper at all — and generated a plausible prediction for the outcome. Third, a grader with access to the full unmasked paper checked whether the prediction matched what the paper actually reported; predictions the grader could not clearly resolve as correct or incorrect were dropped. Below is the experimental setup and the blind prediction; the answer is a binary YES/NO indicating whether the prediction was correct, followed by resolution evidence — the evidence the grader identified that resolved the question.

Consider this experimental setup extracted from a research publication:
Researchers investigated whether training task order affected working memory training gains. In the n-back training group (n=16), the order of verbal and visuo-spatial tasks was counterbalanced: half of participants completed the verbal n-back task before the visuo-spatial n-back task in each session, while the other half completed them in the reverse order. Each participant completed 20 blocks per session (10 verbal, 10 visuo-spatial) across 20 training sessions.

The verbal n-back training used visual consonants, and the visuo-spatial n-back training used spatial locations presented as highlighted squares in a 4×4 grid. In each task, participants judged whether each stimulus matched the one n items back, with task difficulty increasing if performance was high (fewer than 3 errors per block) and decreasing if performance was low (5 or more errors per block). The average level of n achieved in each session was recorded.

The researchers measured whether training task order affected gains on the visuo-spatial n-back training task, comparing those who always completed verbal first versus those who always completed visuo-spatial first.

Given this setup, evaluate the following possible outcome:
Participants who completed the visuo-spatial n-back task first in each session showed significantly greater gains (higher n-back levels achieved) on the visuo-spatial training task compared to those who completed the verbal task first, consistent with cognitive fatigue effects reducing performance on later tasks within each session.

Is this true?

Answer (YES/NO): NO